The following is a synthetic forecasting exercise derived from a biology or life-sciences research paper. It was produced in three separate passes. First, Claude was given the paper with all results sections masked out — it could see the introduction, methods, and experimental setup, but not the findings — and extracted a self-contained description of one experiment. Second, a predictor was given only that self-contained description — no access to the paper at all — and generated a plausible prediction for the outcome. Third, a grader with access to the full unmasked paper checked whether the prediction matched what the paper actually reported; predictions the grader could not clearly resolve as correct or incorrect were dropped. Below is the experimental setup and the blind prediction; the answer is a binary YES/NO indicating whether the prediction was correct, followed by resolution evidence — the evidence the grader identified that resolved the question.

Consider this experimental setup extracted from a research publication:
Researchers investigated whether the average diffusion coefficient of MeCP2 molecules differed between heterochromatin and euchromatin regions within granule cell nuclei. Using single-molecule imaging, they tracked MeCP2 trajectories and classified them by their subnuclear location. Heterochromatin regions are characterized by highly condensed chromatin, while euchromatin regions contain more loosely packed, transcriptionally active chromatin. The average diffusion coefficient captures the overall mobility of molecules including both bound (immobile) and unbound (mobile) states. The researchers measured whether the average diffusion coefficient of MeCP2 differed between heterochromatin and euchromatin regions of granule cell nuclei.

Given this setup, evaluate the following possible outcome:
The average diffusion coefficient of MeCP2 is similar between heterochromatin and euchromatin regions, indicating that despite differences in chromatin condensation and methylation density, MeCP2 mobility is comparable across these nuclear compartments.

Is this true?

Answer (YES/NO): NO